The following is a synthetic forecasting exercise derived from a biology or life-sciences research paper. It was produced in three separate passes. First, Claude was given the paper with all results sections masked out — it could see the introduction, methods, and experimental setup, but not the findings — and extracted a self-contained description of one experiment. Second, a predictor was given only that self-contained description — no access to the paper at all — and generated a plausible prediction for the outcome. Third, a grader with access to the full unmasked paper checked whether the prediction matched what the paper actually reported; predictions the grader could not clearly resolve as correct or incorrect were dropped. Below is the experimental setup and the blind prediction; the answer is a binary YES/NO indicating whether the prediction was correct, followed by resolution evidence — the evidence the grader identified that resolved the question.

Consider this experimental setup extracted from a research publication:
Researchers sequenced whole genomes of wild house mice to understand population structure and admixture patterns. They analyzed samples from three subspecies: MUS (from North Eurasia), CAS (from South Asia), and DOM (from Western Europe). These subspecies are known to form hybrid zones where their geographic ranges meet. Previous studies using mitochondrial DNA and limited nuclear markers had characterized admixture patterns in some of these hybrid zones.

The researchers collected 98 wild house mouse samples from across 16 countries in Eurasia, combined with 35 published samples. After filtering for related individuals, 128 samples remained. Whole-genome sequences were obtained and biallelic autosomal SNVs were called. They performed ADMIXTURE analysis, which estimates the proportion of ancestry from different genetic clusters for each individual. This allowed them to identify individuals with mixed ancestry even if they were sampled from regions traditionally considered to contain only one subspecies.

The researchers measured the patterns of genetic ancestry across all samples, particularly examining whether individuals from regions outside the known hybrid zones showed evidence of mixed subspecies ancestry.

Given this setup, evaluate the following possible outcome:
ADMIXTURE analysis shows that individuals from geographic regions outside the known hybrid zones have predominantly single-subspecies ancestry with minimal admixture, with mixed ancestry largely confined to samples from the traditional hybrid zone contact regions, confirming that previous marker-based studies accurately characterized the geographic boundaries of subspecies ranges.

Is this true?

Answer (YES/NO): NO